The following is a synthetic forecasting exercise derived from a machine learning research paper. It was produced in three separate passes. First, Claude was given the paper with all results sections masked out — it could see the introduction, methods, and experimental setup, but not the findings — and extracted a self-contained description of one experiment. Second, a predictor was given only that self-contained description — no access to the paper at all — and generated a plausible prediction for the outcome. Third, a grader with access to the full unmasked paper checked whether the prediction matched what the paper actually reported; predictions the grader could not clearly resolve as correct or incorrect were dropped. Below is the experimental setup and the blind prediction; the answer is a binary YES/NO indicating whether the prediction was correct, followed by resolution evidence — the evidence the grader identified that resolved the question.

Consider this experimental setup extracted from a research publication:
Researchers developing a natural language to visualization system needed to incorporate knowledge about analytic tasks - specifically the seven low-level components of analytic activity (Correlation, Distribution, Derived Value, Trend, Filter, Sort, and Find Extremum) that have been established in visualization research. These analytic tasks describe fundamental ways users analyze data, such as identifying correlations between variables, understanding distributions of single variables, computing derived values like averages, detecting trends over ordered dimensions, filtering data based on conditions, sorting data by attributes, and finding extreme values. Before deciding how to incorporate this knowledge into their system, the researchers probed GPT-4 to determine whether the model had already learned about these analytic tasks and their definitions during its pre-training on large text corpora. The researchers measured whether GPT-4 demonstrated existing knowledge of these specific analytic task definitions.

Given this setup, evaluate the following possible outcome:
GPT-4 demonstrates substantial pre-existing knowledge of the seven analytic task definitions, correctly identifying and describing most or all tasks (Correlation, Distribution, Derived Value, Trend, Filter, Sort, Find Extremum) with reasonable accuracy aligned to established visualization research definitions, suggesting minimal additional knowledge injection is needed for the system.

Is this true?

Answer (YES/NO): NO